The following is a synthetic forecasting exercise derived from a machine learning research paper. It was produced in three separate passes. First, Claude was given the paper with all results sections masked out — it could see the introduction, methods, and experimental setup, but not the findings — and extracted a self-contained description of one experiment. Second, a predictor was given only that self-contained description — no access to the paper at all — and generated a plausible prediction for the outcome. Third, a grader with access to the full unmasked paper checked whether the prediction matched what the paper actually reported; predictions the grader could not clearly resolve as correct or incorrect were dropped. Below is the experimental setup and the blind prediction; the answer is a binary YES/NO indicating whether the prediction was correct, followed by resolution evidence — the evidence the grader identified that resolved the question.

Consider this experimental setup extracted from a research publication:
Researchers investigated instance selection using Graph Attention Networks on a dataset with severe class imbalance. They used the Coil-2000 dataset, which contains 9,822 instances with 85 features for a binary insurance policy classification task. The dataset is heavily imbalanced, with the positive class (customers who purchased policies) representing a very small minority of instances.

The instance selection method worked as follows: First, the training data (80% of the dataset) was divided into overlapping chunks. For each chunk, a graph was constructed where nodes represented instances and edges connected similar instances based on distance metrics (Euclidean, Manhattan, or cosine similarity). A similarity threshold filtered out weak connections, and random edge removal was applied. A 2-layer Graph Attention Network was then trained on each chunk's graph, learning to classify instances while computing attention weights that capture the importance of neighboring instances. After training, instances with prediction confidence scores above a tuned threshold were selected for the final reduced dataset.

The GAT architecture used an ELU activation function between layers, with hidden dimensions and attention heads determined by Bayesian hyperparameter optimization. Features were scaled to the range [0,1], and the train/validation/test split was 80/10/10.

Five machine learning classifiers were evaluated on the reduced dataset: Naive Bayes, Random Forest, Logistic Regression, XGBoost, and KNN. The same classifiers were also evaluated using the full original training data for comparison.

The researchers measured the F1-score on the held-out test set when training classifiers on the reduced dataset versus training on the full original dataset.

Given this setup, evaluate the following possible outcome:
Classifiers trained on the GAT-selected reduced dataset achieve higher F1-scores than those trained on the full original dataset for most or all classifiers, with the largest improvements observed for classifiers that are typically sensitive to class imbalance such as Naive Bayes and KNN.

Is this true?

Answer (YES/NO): NO